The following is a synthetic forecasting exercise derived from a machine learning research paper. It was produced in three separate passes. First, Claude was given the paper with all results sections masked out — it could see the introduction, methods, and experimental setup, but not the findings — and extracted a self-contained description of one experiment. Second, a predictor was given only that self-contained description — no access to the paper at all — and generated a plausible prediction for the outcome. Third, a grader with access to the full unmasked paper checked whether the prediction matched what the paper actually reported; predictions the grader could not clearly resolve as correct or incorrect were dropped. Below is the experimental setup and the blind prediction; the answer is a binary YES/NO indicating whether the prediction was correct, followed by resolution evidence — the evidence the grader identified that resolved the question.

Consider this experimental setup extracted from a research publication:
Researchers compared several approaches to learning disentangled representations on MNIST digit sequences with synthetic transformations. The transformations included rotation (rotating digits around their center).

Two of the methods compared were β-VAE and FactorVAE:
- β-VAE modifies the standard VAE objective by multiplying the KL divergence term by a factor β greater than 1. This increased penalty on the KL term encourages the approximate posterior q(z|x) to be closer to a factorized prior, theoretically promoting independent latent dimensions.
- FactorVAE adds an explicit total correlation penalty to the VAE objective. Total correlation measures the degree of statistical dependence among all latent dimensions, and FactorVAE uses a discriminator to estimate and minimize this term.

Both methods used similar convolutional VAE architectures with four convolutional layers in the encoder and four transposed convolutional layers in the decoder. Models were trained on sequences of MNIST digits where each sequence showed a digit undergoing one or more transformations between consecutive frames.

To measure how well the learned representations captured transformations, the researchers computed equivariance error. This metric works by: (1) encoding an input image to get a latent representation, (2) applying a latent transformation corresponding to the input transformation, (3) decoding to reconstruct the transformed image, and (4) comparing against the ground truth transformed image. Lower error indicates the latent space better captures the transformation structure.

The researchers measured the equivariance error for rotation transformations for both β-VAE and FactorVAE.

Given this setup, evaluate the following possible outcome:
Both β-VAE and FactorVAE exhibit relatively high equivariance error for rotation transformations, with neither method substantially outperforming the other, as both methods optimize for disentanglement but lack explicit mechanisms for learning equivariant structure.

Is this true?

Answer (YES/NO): NO